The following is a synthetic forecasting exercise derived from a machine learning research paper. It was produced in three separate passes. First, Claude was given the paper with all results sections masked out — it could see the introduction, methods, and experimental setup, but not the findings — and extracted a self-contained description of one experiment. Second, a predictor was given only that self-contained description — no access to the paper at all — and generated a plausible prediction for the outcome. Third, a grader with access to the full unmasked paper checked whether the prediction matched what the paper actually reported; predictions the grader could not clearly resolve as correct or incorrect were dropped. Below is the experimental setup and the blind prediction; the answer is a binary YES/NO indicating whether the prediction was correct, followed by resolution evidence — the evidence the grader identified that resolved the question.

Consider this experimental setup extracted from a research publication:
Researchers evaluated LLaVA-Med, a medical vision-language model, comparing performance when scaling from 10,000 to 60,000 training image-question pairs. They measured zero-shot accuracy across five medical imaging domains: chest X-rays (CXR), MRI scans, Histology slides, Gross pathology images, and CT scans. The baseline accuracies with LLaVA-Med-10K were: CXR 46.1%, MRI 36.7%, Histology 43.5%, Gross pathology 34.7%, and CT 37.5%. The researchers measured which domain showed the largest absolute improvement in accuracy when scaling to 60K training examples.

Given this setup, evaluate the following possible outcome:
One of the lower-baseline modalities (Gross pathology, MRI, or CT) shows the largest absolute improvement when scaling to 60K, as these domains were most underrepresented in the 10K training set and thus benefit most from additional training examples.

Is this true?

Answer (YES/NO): YES